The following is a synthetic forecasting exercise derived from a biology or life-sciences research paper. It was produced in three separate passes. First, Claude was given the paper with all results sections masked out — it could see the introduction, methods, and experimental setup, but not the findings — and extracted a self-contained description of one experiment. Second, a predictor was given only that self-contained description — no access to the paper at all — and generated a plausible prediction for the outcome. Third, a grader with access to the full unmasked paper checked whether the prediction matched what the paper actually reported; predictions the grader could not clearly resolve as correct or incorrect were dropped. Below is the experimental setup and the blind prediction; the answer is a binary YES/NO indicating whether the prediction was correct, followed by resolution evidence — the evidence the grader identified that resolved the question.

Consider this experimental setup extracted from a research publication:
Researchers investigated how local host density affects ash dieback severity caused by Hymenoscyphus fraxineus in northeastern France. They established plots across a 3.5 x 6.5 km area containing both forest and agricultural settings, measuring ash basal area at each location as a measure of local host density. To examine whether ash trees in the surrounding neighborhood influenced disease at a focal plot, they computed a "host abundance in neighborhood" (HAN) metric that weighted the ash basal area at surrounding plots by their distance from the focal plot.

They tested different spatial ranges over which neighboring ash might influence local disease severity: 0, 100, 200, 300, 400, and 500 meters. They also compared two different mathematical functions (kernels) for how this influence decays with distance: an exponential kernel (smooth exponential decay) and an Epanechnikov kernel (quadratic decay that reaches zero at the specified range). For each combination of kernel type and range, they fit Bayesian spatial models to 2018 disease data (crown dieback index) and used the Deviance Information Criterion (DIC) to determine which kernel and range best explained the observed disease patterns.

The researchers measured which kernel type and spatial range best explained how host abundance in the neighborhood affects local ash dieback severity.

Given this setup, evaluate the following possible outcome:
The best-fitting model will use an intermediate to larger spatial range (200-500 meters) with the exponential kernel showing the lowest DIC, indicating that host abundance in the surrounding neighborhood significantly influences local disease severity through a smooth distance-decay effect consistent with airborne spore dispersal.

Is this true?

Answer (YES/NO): YES